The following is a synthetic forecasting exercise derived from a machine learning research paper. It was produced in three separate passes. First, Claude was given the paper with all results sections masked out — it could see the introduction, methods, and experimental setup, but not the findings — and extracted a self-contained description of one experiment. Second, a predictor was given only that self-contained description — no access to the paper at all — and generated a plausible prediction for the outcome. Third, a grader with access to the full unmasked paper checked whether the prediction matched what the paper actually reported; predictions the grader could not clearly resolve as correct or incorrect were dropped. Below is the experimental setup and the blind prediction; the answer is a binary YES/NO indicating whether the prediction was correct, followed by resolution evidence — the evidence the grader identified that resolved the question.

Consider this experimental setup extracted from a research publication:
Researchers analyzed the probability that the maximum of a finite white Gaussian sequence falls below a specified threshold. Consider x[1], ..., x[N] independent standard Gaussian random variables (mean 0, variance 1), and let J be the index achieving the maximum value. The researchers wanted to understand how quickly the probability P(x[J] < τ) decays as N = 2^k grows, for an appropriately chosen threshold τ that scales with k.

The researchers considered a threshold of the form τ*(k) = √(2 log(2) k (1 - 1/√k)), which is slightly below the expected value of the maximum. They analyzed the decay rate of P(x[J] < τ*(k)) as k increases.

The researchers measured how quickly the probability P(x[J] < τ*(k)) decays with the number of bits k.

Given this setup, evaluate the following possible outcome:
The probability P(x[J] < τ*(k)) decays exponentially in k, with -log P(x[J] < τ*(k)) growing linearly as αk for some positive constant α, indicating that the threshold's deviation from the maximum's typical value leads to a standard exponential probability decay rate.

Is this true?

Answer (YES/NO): NO